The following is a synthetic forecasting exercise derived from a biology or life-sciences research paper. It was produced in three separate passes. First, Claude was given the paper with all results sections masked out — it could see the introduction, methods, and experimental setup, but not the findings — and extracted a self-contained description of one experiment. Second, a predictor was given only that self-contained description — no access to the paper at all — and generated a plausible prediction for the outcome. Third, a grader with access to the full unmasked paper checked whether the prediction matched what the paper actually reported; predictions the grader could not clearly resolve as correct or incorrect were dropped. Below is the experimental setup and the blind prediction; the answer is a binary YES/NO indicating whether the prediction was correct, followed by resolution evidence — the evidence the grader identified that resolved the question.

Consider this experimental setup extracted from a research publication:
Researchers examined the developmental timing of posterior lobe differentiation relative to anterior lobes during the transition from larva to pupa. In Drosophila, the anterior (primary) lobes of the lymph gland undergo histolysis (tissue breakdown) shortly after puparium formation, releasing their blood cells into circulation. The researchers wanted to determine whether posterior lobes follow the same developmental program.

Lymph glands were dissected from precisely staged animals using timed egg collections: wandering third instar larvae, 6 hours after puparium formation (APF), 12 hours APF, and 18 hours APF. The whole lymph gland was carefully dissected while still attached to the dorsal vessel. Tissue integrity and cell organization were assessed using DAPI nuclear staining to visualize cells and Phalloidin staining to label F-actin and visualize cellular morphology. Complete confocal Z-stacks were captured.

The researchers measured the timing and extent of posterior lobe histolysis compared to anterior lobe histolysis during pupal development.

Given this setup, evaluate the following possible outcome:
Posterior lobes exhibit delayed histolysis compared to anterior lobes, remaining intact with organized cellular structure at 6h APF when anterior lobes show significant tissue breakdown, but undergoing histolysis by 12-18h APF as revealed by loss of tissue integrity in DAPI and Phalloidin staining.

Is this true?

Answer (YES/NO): YES